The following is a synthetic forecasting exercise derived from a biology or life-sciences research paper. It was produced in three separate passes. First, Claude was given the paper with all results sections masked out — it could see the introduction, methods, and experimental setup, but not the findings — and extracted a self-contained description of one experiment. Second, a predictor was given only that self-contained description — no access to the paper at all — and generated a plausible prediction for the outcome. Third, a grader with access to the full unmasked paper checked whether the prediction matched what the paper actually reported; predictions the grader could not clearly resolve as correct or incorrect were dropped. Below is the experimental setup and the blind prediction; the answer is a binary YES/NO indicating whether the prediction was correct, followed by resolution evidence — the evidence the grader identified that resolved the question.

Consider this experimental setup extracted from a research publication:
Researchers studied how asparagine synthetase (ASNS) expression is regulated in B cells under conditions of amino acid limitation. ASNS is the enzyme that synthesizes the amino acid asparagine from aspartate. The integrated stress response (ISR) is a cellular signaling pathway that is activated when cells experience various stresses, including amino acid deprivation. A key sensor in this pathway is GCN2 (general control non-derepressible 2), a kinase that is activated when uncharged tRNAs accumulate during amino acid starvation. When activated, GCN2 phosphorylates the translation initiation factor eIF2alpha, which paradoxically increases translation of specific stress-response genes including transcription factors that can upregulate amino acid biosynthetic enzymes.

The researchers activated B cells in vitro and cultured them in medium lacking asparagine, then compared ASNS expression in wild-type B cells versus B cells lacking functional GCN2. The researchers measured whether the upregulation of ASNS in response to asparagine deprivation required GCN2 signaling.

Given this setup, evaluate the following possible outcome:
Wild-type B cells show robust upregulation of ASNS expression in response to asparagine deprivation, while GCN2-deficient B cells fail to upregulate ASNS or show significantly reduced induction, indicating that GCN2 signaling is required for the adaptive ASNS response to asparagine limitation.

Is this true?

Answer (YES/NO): YES